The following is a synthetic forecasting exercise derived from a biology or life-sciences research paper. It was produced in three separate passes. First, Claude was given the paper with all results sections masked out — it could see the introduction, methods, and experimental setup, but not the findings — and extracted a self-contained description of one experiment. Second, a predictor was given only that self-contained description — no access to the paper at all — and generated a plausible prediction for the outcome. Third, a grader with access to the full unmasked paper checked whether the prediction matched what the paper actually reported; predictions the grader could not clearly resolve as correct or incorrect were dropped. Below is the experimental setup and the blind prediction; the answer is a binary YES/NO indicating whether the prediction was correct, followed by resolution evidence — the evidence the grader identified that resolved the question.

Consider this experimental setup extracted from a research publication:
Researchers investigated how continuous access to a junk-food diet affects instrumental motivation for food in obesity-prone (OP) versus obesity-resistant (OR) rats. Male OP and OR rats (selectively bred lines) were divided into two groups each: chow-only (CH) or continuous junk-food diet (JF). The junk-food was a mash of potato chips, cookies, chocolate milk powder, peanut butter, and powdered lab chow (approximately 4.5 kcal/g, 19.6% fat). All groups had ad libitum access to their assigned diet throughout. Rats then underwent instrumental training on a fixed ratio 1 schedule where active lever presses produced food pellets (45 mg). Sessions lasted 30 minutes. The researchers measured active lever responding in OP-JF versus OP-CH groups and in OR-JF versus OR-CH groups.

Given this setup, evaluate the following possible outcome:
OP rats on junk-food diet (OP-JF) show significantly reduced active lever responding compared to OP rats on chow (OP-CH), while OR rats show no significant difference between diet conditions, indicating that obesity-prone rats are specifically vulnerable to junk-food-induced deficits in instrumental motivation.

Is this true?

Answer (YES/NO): NO